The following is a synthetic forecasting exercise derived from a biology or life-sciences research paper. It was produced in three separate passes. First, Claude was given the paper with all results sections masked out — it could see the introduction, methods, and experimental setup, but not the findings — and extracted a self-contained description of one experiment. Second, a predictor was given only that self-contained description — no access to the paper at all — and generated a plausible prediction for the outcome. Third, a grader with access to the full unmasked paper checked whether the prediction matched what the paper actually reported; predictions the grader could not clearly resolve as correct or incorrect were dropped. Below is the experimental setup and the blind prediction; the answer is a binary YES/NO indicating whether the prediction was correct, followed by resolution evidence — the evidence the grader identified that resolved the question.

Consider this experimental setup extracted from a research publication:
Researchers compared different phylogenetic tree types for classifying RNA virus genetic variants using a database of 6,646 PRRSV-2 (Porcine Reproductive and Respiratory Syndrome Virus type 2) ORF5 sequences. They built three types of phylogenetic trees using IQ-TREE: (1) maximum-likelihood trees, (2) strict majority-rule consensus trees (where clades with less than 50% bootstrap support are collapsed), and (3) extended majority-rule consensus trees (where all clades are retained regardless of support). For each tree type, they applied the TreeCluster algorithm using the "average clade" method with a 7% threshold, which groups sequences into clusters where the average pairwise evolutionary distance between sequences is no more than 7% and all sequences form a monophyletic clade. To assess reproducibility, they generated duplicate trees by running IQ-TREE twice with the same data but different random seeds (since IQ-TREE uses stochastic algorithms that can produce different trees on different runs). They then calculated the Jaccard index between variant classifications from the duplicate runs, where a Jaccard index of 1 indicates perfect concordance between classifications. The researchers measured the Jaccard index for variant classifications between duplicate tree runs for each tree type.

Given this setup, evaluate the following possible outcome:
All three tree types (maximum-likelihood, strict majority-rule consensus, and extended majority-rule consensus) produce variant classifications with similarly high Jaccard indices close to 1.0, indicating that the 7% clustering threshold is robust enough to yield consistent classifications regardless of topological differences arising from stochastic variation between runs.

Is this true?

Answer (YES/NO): NO